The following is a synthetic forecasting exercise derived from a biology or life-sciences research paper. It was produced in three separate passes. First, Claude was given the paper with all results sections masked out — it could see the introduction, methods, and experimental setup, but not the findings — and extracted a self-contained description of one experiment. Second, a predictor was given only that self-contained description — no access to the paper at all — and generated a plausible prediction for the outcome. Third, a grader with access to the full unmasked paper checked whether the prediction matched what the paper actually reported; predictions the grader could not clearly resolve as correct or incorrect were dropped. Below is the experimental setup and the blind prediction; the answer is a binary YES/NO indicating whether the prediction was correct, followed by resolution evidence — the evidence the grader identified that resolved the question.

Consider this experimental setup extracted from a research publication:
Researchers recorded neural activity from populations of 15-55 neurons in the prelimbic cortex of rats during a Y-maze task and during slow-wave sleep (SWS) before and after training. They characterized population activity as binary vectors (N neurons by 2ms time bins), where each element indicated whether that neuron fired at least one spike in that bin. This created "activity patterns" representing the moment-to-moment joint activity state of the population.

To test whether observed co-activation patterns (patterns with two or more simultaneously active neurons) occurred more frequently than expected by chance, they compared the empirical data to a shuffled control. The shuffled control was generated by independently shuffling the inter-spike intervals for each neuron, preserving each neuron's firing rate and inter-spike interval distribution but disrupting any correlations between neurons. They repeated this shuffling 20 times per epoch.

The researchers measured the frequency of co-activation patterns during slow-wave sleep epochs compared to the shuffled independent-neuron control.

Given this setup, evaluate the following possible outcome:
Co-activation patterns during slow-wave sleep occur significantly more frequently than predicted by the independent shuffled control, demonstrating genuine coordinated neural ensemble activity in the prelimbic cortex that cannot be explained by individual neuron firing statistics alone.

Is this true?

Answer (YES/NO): YES